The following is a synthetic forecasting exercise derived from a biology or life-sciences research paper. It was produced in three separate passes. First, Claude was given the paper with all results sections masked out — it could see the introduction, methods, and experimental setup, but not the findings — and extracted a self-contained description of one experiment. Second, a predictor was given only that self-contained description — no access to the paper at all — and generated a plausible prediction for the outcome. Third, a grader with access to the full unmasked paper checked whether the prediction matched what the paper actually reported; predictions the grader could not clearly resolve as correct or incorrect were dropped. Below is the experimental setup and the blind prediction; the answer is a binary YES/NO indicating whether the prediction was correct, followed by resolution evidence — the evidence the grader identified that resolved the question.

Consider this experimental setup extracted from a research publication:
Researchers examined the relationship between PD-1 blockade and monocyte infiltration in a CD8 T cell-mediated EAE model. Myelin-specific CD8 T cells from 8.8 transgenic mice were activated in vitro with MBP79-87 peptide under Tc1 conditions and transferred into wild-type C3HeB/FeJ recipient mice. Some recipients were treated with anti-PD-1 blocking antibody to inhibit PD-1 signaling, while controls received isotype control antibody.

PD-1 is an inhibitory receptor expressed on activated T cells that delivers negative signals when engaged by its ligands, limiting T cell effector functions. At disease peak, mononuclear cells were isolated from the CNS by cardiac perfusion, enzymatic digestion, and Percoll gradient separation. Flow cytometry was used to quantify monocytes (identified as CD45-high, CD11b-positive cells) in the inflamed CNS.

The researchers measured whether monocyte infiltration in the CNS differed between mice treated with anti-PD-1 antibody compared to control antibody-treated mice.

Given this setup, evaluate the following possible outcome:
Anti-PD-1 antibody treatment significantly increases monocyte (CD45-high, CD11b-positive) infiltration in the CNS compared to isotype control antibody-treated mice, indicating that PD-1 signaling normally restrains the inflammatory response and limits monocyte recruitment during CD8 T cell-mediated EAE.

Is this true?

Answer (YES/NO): YES